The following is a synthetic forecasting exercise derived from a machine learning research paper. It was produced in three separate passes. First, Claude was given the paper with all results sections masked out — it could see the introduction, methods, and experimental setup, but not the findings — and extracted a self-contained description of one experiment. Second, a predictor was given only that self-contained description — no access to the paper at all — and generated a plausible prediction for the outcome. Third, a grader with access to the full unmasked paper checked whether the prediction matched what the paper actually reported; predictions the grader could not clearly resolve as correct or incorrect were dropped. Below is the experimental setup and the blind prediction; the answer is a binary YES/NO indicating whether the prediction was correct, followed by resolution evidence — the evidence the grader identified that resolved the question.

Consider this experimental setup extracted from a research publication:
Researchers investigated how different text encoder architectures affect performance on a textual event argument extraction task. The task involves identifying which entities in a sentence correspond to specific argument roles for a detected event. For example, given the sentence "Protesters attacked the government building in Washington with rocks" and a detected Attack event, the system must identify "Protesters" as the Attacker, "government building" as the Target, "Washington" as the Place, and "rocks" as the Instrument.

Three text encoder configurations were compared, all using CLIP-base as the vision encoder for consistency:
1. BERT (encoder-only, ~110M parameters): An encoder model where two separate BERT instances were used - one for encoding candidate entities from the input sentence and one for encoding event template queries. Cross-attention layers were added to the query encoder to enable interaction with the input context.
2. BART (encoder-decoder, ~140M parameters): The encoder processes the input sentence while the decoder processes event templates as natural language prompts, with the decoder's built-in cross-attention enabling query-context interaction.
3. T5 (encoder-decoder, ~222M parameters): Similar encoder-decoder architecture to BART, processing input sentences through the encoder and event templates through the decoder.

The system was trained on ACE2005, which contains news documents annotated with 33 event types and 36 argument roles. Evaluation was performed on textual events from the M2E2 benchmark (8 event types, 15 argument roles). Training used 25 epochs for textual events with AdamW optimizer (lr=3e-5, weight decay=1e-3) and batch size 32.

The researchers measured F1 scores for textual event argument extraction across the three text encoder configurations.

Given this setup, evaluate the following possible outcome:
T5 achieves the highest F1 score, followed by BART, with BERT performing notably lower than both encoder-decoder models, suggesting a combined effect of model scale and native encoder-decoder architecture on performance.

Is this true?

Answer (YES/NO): NO